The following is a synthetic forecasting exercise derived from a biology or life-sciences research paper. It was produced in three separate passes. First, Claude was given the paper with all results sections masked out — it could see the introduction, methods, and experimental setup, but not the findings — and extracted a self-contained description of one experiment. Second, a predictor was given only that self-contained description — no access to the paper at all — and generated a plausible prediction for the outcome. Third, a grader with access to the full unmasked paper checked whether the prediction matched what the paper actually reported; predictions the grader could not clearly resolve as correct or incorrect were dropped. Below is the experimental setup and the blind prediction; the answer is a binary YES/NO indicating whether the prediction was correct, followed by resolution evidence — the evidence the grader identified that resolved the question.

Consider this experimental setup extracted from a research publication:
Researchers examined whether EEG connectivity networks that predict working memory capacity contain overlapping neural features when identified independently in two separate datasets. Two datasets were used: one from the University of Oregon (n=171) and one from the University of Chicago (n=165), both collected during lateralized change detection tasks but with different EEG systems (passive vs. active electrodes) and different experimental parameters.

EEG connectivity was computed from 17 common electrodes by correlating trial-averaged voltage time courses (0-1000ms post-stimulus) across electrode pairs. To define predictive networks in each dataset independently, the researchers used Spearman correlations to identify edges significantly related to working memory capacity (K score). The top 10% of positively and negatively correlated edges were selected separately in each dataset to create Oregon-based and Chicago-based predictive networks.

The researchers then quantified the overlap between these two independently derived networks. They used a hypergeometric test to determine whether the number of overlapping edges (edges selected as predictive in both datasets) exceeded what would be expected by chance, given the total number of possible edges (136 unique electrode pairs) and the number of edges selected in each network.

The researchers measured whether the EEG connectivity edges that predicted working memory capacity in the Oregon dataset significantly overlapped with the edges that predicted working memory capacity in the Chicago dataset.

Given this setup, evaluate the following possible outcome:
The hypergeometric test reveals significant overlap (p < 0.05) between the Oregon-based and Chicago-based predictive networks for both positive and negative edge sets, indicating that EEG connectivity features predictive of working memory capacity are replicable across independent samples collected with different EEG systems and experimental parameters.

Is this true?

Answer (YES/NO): YES